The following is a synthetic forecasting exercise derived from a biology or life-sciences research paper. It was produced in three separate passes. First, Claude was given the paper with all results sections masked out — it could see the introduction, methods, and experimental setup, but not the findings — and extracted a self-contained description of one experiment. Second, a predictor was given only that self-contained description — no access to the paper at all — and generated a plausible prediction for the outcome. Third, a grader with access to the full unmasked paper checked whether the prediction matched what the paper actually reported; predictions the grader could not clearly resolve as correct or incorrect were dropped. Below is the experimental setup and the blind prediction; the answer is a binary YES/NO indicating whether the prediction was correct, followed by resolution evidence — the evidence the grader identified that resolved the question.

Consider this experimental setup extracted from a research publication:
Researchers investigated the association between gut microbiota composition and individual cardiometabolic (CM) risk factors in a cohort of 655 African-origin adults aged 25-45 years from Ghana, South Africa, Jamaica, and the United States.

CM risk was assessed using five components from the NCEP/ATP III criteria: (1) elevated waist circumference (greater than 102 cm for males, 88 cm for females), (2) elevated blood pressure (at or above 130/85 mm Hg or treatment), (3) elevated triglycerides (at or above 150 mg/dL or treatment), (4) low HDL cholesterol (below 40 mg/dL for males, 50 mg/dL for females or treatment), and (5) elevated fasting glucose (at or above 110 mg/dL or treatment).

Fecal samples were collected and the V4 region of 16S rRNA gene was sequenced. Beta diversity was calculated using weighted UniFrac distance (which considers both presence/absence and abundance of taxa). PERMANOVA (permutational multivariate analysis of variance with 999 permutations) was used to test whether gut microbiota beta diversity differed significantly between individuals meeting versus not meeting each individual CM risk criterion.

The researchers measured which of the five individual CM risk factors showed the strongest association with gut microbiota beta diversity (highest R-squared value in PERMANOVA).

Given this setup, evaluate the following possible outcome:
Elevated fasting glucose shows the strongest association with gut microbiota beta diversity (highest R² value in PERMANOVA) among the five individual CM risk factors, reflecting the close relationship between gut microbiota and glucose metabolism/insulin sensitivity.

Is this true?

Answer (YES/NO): NO